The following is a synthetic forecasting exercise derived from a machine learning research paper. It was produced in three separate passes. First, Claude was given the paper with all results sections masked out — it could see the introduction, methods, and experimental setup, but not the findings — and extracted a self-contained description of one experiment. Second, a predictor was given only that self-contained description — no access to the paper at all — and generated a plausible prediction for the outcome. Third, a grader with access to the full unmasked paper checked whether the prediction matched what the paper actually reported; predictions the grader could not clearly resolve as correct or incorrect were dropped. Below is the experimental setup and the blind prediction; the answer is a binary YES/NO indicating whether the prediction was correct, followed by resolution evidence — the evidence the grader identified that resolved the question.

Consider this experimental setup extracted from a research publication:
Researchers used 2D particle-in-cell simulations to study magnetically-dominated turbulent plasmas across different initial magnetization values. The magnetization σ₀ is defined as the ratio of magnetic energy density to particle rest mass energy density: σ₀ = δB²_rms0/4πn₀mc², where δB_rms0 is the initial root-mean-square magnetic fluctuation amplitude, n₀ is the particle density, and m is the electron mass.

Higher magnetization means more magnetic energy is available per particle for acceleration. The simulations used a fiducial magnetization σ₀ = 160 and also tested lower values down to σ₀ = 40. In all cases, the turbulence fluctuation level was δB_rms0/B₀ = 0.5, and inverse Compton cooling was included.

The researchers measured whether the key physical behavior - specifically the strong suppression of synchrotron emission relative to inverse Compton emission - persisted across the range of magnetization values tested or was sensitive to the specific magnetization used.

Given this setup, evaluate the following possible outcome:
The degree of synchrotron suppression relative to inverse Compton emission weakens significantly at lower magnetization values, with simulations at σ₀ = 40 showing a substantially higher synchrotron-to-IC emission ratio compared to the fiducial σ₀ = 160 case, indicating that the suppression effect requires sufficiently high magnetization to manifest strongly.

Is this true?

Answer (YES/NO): NO